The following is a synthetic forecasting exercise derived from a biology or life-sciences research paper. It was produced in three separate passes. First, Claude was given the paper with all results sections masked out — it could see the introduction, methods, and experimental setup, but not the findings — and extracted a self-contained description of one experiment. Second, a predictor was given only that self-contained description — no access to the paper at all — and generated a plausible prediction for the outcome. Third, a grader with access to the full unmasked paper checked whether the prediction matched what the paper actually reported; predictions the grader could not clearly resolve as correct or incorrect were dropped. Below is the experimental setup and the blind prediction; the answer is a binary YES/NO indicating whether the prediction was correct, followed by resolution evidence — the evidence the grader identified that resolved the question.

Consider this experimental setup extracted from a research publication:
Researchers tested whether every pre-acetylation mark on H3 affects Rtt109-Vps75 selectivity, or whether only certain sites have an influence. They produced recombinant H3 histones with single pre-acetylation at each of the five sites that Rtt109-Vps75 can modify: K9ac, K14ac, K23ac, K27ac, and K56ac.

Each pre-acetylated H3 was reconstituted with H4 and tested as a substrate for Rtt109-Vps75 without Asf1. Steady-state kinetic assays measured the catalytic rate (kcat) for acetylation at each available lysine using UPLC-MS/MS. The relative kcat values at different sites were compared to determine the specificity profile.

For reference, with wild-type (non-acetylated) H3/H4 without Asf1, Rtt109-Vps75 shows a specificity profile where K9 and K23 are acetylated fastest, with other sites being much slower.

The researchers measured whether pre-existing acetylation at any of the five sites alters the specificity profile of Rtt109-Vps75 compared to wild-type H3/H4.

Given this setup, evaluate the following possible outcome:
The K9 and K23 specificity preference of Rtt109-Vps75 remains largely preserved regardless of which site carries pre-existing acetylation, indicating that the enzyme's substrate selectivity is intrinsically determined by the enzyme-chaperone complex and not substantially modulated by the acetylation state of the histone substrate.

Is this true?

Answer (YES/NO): NO